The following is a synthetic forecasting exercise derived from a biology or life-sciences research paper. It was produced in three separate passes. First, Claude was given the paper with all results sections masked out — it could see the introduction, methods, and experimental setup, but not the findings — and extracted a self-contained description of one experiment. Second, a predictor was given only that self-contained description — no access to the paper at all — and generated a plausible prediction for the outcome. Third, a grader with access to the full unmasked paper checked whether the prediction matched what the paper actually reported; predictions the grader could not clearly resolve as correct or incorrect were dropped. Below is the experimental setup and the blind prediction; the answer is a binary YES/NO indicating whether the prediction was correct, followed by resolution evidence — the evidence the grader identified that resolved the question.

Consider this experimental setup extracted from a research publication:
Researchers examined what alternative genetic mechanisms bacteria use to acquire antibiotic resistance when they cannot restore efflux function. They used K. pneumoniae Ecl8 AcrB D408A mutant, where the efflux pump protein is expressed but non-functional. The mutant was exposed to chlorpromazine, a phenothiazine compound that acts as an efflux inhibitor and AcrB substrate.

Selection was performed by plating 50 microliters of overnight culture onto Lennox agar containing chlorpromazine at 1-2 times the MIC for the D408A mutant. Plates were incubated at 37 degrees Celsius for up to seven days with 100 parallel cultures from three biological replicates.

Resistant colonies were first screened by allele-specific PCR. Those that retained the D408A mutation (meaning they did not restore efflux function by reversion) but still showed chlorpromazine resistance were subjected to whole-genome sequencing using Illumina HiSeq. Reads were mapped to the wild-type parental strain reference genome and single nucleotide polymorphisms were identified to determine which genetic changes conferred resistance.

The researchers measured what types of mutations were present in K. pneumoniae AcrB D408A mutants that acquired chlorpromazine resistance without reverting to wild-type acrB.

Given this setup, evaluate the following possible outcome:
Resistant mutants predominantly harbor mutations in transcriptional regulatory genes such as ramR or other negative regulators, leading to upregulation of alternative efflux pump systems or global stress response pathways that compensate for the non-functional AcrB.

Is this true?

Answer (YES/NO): NO